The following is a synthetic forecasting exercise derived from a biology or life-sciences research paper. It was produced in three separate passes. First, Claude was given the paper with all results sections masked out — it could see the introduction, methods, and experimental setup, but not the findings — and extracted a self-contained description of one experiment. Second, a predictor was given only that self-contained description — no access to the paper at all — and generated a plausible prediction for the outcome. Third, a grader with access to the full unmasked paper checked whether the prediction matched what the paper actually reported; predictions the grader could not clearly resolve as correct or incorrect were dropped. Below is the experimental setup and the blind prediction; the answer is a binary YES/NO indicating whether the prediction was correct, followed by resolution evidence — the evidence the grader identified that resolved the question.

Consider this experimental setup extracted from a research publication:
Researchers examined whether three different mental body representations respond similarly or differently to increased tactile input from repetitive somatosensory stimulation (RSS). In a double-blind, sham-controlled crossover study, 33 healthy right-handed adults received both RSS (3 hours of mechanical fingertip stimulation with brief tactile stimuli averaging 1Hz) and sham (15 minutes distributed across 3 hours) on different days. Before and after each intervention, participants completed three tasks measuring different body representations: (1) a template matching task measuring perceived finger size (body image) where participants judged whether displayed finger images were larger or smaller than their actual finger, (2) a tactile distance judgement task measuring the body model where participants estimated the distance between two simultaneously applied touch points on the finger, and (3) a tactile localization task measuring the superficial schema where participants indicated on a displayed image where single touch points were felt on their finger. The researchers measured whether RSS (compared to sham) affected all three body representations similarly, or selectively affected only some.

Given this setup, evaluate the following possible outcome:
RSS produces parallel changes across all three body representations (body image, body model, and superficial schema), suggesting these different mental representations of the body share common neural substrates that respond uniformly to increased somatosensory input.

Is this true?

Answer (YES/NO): NO